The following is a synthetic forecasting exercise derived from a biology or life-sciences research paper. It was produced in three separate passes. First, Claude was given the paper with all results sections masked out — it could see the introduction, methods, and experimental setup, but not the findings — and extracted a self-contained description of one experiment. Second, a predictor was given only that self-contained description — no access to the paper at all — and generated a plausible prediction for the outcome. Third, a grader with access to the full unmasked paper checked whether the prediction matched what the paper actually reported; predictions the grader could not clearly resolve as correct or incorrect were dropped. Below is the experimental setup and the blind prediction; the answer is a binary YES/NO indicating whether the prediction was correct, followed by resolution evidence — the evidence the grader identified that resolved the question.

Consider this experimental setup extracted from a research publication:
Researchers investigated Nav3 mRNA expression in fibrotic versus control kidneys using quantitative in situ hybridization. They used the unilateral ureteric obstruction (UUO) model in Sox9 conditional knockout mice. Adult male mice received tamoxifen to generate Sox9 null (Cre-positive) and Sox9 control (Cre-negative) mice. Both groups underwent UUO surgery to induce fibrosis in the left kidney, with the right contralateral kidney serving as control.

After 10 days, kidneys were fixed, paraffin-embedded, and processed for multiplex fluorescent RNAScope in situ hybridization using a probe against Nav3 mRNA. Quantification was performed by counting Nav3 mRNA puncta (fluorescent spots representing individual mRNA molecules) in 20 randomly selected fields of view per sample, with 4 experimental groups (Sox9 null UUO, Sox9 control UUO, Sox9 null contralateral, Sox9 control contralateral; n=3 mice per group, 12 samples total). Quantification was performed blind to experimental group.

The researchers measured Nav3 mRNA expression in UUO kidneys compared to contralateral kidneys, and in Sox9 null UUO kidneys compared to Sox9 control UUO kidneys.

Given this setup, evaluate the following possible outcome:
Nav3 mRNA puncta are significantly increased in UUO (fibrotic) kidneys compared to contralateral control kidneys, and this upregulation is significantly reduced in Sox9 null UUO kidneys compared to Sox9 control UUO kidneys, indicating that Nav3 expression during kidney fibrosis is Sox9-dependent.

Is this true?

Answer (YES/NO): YES